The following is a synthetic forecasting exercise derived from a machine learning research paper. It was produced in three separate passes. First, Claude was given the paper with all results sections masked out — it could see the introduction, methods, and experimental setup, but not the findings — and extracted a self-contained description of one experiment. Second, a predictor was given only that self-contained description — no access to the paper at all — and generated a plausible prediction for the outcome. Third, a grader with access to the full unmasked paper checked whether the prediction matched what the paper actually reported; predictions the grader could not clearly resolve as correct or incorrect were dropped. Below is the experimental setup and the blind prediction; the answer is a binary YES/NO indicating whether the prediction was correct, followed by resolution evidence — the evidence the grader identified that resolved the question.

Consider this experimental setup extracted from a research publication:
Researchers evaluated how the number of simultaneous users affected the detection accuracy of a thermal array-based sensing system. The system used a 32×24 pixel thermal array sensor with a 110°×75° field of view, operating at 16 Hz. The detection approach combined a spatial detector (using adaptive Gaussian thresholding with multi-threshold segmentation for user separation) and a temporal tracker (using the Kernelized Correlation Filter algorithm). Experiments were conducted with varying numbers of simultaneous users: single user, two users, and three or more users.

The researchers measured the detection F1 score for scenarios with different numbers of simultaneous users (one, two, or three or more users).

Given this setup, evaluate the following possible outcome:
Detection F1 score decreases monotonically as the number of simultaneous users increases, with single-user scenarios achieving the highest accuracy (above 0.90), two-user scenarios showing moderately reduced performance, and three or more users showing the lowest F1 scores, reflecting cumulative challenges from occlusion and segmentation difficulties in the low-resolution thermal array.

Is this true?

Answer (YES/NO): NO